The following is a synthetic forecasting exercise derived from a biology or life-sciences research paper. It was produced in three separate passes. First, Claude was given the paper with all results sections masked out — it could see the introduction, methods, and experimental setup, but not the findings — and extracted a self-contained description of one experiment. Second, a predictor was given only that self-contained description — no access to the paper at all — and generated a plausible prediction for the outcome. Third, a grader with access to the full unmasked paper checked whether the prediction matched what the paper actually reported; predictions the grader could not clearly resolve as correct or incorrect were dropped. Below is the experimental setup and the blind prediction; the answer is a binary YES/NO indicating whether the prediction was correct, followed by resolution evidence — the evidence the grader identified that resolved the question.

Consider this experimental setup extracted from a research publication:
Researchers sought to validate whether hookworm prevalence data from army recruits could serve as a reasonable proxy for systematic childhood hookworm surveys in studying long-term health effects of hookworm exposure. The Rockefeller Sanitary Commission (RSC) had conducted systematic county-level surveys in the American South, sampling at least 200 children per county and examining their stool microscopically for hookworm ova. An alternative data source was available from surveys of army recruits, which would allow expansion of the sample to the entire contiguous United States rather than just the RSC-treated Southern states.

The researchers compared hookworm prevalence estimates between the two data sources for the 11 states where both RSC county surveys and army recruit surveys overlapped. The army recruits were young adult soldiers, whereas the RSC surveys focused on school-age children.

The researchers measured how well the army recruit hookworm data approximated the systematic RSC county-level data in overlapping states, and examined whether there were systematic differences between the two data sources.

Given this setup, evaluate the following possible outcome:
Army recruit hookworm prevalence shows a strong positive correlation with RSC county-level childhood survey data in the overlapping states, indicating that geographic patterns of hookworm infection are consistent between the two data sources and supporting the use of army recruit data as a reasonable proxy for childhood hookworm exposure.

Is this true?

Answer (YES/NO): YES